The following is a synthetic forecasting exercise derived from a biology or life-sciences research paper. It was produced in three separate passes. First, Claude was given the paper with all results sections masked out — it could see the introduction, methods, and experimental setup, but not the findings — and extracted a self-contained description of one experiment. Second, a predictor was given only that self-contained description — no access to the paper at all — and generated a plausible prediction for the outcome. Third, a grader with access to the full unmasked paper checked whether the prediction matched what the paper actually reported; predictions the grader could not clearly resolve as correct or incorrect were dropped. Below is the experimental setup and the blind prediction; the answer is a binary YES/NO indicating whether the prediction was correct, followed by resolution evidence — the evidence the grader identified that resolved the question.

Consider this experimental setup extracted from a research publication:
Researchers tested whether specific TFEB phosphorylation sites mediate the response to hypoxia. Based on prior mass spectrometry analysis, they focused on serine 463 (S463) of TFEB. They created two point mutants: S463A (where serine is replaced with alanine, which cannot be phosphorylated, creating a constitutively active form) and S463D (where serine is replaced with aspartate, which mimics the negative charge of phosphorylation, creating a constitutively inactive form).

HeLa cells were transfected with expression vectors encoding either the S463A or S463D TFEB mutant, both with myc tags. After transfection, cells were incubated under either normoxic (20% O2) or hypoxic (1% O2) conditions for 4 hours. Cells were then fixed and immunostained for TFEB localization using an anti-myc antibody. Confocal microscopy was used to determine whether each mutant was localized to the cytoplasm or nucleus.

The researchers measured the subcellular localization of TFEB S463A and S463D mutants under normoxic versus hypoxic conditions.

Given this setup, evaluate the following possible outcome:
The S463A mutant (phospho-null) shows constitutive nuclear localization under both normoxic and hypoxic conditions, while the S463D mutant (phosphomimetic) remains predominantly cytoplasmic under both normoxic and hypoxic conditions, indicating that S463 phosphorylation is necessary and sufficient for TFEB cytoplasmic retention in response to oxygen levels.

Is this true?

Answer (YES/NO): NO